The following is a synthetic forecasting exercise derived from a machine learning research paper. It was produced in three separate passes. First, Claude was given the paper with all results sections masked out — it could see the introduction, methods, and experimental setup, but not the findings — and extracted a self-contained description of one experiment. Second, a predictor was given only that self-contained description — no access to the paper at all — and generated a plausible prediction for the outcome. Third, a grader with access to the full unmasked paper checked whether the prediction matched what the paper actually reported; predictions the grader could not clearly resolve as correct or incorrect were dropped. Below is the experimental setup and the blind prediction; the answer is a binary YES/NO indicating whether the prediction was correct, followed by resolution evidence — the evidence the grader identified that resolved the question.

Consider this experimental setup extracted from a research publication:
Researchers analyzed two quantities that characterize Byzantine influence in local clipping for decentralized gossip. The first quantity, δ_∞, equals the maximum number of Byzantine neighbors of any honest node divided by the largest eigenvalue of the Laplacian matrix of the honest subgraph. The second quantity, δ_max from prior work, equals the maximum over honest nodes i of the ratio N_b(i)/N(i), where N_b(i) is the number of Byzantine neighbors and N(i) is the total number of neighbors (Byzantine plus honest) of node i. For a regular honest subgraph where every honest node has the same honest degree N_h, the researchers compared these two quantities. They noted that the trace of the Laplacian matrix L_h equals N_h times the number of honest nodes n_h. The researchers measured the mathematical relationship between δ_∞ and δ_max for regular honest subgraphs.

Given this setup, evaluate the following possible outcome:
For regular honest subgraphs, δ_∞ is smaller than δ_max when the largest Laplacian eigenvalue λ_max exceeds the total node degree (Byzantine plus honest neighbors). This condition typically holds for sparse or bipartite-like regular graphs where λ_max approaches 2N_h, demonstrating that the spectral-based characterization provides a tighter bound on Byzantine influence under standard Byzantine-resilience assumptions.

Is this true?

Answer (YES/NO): NO